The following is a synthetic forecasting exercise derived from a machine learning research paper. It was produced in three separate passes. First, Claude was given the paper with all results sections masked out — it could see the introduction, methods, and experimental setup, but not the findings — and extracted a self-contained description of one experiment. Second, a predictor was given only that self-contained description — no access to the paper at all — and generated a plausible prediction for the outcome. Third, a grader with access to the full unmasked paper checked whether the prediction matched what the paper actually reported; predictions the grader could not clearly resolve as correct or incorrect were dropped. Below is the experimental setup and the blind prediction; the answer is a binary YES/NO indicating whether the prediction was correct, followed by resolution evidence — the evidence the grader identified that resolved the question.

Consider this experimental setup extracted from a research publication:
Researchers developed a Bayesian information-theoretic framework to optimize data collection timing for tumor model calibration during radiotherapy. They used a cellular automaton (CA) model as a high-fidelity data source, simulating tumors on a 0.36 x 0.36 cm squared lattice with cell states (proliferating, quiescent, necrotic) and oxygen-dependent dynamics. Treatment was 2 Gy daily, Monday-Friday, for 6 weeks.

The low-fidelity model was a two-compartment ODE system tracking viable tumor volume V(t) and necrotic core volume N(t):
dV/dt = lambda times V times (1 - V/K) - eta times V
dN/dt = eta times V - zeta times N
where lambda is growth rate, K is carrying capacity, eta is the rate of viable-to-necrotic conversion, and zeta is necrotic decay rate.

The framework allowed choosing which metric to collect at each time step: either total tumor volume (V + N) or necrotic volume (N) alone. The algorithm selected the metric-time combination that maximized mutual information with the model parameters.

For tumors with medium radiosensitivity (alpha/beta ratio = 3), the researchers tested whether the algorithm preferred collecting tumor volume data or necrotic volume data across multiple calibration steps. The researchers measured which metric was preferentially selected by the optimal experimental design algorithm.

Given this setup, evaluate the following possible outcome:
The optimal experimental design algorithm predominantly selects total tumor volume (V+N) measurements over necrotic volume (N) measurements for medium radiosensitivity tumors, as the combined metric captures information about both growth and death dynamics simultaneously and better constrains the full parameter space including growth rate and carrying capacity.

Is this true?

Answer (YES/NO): NO